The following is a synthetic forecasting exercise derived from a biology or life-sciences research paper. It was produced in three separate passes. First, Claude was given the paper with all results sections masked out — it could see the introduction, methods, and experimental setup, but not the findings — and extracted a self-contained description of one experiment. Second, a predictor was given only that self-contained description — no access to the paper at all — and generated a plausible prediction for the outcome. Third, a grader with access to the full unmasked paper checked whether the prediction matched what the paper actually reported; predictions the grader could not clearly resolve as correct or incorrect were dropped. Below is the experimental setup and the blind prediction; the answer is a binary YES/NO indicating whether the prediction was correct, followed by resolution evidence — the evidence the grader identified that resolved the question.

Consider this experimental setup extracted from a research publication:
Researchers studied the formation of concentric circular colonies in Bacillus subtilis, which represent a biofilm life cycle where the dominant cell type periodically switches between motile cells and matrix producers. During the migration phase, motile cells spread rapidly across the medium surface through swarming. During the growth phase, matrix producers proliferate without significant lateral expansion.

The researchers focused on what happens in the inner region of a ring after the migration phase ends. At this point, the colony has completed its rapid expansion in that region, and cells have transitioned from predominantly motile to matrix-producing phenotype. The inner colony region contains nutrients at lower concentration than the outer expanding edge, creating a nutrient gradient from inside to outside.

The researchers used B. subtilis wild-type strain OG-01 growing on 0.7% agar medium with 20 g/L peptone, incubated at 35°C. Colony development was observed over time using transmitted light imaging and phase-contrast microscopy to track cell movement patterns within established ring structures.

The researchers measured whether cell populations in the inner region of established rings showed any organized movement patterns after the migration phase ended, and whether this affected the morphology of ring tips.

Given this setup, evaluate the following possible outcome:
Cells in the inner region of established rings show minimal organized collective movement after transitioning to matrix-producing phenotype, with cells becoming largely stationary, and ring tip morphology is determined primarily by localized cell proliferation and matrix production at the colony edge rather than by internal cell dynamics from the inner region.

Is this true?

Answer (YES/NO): NO